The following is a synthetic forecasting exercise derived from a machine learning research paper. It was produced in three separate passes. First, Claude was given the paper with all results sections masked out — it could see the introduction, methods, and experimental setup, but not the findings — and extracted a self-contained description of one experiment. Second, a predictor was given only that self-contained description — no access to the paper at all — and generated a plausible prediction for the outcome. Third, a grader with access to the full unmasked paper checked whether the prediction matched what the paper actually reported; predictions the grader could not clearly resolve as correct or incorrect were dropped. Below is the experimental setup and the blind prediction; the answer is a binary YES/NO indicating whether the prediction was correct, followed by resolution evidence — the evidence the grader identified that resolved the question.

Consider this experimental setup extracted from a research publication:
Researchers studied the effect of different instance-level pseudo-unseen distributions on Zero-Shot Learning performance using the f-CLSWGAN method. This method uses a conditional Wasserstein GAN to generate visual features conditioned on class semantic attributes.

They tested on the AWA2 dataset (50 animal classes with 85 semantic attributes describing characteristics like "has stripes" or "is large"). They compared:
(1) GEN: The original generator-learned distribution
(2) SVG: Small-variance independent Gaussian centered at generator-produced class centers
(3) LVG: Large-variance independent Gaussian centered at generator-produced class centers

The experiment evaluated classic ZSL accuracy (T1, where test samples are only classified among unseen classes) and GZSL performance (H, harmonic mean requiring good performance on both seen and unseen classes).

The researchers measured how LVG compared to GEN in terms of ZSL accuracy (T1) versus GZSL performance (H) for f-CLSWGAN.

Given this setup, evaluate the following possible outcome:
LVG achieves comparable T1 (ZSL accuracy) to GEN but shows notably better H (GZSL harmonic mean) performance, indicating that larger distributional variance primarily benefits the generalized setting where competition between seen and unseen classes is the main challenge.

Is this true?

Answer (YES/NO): YES